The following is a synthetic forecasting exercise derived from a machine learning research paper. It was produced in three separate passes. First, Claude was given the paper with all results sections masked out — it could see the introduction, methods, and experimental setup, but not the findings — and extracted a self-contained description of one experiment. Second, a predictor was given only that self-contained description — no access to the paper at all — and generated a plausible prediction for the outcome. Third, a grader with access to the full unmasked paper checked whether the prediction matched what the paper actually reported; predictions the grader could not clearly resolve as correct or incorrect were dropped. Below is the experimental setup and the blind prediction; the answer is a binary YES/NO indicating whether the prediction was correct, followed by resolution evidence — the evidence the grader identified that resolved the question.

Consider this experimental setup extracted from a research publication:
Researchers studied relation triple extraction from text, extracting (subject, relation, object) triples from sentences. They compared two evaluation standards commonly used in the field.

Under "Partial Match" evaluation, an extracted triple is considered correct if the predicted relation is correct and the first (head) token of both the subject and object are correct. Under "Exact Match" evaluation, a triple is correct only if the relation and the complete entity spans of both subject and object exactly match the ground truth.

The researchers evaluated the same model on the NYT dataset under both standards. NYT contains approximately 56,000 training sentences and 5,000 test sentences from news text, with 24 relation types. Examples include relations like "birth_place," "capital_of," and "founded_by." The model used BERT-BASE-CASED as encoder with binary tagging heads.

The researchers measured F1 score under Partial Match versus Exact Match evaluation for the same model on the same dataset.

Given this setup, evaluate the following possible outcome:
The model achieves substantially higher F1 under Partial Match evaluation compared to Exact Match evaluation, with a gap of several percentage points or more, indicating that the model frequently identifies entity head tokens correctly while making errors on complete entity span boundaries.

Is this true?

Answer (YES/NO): NO